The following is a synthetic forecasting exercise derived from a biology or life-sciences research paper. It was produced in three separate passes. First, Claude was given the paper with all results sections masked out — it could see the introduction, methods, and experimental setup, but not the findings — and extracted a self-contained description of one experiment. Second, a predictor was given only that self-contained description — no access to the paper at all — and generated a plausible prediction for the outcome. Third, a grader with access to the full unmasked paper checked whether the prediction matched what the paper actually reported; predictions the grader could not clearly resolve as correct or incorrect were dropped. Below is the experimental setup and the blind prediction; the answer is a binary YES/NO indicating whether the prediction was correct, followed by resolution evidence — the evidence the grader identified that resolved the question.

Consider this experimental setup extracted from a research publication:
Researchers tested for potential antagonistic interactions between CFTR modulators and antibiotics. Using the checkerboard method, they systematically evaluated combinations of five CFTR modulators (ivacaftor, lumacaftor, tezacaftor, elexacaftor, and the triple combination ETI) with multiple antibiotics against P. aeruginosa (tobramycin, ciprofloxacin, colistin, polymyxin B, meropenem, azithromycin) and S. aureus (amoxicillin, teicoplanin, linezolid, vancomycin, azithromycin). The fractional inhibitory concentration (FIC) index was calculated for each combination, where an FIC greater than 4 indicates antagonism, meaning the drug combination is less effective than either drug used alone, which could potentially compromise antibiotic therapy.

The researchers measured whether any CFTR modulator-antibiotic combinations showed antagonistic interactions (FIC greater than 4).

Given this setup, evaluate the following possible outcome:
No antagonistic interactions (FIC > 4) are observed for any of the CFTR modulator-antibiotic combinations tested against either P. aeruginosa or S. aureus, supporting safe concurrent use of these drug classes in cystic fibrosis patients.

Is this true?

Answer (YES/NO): YES